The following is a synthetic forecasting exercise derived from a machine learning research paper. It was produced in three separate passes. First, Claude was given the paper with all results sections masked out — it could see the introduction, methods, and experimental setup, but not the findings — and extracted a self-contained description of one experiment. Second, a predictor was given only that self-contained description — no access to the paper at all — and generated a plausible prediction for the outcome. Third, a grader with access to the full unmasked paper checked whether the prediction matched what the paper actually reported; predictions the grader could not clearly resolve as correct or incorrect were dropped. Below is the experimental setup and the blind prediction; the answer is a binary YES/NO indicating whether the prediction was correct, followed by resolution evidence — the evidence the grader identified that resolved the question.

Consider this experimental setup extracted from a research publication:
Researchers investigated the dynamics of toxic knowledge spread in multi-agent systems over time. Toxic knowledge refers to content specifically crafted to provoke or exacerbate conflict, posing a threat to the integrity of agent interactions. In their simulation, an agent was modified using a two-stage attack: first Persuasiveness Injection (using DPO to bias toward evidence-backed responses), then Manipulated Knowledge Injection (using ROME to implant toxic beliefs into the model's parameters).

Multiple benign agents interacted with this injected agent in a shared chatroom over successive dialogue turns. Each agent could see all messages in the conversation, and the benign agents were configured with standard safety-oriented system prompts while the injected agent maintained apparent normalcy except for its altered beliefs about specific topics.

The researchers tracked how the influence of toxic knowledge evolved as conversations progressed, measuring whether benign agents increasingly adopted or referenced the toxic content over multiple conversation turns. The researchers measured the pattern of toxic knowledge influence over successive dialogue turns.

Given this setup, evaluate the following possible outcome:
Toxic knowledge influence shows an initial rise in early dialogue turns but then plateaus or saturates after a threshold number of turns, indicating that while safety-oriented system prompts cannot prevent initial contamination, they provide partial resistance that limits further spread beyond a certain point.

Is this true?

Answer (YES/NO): NO